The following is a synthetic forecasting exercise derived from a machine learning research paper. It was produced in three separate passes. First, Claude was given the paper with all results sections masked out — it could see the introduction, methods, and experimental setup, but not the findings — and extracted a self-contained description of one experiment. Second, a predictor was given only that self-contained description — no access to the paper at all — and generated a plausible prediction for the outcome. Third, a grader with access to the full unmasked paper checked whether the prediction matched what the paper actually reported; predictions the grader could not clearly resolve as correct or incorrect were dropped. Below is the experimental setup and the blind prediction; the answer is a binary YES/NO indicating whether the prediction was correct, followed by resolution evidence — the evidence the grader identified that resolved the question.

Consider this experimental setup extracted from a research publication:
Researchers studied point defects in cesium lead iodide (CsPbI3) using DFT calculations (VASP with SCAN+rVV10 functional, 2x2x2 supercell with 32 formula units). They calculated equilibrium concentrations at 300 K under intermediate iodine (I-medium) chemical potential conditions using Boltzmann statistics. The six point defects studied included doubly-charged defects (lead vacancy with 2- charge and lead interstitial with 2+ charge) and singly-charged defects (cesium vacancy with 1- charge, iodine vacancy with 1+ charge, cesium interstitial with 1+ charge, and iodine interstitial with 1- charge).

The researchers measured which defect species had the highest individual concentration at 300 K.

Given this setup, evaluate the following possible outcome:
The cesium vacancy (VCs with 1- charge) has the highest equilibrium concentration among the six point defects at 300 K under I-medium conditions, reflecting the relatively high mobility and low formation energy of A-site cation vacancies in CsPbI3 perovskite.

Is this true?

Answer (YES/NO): NO